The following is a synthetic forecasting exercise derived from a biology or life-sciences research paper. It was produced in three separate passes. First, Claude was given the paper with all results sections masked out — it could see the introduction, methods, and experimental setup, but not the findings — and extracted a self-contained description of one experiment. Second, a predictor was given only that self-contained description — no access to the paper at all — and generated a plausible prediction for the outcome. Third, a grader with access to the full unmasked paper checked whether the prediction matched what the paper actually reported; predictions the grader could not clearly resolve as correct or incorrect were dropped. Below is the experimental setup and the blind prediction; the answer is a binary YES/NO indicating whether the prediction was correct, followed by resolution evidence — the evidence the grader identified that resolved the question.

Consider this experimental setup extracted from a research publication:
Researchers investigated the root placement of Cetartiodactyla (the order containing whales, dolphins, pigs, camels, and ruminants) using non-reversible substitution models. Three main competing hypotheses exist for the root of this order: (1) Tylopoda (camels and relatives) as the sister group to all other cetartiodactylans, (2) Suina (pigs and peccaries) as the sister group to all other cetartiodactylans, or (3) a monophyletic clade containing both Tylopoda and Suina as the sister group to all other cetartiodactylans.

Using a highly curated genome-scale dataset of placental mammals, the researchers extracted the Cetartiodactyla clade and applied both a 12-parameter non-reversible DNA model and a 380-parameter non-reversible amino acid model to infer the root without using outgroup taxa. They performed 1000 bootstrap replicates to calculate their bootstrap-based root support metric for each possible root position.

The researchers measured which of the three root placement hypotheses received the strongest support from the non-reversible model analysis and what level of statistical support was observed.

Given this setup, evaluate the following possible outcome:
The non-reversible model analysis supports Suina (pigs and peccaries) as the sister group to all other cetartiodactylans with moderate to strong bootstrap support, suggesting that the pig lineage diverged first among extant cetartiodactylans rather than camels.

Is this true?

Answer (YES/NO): NO